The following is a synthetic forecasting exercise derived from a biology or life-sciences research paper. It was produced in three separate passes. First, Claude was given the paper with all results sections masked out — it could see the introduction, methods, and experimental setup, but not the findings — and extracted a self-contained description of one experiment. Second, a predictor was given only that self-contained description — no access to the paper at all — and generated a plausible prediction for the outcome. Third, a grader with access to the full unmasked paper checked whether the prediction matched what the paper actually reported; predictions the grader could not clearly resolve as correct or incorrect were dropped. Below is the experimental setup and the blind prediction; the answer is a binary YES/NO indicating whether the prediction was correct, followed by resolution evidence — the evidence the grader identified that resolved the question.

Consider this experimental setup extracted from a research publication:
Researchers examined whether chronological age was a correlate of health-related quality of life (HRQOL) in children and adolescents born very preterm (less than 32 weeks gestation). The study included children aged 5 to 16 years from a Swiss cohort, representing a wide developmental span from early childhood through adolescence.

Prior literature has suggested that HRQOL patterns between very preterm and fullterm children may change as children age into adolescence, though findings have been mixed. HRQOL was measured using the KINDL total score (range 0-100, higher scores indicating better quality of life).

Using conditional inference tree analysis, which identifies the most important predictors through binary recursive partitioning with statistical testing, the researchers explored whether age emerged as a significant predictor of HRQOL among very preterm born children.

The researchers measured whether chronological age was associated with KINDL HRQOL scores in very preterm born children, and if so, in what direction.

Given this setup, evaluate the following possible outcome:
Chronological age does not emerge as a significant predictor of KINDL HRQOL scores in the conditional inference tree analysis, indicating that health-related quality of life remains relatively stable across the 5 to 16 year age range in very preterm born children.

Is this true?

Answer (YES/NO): NO